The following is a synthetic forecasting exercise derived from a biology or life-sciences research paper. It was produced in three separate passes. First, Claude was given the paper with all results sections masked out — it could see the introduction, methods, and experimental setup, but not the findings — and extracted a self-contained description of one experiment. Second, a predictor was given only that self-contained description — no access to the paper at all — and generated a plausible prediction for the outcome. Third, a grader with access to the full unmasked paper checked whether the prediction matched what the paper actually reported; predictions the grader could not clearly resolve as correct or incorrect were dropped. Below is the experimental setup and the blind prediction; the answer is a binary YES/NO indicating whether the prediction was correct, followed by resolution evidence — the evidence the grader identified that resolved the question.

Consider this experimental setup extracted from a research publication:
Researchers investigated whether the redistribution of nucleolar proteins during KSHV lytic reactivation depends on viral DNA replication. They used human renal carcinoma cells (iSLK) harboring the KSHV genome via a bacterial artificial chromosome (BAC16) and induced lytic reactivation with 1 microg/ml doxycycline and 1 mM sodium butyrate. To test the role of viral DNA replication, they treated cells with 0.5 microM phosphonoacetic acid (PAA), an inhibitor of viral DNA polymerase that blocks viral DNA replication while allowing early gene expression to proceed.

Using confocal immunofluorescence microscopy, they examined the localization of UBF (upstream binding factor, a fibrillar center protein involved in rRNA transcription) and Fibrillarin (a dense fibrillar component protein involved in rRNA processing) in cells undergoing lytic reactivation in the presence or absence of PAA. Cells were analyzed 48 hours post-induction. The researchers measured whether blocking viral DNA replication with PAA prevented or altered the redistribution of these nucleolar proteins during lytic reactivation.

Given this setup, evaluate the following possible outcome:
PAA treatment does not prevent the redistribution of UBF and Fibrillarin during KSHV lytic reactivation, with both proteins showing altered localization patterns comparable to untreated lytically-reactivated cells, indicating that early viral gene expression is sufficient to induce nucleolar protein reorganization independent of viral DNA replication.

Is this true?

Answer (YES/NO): YES